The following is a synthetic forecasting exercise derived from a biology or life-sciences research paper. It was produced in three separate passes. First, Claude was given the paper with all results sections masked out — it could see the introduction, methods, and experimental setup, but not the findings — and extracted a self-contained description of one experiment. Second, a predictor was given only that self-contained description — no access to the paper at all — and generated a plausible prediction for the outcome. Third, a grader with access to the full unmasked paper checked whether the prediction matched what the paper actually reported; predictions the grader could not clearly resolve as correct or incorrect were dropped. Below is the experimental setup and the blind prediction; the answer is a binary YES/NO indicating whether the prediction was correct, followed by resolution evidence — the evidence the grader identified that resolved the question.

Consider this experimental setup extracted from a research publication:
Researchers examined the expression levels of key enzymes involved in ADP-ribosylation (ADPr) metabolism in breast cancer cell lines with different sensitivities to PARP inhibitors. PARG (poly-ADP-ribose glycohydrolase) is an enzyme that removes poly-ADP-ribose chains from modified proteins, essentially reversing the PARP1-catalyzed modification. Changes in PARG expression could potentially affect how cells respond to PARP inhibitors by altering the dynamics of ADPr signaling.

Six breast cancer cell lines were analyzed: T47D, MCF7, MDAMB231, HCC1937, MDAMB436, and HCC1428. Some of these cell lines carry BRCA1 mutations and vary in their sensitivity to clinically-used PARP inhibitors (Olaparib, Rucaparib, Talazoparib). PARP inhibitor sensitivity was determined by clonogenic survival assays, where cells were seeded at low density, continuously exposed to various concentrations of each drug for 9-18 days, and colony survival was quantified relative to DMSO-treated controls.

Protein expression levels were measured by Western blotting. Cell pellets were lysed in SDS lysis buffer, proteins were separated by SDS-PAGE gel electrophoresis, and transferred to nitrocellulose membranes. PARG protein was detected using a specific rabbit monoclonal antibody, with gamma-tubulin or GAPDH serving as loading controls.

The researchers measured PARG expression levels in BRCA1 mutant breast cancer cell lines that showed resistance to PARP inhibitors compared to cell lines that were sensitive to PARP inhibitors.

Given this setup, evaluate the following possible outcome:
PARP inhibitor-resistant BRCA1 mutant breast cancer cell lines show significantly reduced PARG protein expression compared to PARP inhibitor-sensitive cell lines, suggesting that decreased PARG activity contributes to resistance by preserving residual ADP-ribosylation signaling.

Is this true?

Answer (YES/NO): YES